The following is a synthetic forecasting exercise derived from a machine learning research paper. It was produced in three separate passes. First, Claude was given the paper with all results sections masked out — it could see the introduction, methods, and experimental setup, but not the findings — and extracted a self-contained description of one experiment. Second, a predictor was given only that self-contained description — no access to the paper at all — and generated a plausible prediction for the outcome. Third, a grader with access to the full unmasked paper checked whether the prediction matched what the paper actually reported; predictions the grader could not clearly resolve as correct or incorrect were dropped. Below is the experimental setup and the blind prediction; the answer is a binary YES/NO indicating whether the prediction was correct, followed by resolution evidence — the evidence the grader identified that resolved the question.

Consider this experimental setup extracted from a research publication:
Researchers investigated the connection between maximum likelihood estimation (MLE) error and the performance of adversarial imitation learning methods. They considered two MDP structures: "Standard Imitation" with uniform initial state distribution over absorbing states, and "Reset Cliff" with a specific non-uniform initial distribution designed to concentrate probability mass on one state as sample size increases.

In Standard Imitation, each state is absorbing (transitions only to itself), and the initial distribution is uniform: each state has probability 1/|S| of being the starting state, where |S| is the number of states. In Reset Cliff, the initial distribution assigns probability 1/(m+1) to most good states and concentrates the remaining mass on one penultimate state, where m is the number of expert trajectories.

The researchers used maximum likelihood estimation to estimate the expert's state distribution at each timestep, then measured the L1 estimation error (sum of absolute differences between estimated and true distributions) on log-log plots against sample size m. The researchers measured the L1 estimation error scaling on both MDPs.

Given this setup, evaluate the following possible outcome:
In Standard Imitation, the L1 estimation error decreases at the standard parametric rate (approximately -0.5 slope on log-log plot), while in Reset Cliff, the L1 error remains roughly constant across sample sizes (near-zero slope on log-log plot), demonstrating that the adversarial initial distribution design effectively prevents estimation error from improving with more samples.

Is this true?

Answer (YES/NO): NO